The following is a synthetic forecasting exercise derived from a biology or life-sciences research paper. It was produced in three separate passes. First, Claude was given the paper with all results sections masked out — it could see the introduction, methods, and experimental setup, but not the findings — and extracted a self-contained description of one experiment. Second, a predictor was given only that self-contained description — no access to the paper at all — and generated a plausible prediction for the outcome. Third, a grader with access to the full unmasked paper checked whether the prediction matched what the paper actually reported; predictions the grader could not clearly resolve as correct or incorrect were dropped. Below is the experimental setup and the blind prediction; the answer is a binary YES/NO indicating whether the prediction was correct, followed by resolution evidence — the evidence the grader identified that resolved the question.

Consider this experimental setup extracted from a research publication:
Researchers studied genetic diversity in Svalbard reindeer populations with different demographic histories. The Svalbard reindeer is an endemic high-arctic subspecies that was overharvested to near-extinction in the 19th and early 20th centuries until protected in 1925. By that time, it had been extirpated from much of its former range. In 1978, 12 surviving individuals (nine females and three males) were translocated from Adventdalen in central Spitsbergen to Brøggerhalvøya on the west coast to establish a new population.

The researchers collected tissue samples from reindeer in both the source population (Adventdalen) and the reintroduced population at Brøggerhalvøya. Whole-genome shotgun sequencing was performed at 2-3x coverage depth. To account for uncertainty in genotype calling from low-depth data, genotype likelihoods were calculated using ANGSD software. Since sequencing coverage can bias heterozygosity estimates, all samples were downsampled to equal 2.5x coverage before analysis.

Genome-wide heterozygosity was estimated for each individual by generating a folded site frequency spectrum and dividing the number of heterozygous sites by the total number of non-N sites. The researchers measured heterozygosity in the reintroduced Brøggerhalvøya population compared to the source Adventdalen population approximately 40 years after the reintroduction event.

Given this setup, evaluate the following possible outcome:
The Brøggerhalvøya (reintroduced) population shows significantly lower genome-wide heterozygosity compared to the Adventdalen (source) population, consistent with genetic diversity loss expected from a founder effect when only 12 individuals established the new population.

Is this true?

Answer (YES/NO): NO